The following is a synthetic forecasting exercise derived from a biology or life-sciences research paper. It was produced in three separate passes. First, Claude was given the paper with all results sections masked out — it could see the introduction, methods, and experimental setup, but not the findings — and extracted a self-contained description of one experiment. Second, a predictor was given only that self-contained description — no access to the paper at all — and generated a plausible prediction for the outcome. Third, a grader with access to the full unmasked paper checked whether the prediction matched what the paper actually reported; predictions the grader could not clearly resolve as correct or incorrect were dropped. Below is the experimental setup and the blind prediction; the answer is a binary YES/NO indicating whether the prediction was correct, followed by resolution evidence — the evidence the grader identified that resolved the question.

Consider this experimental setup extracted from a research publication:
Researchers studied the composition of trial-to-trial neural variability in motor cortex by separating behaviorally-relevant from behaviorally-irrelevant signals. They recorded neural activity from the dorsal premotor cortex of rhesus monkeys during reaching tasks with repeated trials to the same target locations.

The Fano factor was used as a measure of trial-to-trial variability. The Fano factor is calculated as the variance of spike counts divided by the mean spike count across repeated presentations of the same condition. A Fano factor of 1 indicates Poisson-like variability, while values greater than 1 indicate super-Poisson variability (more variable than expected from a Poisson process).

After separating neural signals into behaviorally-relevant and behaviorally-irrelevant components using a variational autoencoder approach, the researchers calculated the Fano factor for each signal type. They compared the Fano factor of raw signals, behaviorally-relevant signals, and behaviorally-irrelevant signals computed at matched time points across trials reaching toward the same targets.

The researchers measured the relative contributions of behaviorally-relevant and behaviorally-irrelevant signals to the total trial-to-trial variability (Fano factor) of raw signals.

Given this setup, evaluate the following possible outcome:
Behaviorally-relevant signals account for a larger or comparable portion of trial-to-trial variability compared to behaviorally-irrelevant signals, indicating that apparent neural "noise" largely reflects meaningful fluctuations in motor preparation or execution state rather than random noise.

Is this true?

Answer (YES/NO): NO